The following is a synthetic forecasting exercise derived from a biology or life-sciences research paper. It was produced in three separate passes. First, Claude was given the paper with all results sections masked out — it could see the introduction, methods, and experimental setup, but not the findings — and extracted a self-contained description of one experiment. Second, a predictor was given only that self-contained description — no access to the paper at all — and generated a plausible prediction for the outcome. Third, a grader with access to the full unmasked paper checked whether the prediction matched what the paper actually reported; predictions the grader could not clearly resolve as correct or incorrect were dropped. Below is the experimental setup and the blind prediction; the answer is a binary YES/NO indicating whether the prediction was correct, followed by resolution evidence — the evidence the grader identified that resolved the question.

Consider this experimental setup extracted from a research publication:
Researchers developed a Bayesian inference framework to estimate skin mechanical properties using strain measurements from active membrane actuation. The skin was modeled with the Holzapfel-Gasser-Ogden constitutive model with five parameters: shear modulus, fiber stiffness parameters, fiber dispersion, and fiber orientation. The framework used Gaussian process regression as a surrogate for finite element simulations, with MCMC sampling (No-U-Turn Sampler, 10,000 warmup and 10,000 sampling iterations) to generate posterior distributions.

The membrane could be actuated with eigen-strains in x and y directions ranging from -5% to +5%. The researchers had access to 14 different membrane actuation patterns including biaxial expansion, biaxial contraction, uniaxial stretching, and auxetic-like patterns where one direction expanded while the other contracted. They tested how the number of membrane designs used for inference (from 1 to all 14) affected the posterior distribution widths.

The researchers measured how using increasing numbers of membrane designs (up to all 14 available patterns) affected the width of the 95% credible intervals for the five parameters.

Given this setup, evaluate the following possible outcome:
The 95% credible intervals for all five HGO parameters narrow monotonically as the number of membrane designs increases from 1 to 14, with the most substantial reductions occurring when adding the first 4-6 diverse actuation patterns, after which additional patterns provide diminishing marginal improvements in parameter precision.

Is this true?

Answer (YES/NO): NO